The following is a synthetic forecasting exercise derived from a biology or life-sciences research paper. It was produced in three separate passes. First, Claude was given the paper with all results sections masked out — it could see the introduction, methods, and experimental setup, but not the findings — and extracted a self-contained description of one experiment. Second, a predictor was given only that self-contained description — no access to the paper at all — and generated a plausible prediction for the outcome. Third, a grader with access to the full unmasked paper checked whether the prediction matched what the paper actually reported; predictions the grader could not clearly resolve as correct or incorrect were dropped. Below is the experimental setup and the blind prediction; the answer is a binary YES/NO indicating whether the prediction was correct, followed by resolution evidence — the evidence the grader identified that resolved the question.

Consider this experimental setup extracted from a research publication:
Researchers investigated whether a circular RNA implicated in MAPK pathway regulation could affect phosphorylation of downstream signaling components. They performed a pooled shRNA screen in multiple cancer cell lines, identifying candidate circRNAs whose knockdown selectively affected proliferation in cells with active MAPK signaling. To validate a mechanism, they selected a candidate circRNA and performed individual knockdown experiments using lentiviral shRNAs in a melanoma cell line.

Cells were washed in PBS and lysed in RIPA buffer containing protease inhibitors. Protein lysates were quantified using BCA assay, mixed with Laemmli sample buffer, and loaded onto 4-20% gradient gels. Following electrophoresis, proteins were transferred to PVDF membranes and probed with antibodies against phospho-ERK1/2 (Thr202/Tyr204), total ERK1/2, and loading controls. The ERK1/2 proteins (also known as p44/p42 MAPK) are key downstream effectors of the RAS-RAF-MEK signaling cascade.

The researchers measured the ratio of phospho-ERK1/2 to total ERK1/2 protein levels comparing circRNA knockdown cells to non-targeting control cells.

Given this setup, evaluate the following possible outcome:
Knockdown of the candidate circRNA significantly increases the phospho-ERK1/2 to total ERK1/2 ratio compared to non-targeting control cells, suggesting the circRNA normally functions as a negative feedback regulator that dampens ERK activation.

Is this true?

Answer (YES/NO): NO